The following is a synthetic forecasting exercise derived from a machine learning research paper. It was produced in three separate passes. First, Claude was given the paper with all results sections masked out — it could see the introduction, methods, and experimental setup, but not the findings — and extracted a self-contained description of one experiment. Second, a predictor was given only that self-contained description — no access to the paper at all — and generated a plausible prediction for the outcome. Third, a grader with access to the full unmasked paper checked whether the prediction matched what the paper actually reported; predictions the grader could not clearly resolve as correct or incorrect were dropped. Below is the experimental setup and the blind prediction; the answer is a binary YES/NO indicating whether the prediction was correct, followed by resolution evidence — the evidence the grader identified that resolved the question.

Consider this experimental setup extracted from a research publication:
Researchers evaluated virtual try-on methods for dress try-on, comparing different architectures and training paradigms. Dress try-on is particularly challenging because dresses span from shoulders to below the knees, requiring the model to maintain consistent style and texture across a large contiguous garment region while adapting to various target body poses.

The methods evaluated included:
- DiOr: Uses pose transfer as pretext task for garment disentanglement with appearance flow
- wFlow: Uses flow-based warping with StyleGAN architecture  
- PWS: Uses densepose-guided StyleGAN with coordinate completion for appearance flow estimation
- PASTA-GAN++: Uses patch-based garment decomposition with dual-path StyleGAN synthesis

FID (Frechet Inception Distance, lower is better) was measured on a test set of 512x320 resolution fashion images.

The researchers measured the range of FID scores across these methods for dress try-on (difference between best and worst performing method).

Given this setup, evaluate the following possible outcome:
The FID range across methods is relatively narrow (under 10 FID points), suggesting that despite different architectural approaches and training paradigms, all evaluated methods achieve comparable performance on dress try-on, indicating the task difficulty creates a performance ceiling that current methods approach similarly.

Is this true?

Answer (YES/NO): NO